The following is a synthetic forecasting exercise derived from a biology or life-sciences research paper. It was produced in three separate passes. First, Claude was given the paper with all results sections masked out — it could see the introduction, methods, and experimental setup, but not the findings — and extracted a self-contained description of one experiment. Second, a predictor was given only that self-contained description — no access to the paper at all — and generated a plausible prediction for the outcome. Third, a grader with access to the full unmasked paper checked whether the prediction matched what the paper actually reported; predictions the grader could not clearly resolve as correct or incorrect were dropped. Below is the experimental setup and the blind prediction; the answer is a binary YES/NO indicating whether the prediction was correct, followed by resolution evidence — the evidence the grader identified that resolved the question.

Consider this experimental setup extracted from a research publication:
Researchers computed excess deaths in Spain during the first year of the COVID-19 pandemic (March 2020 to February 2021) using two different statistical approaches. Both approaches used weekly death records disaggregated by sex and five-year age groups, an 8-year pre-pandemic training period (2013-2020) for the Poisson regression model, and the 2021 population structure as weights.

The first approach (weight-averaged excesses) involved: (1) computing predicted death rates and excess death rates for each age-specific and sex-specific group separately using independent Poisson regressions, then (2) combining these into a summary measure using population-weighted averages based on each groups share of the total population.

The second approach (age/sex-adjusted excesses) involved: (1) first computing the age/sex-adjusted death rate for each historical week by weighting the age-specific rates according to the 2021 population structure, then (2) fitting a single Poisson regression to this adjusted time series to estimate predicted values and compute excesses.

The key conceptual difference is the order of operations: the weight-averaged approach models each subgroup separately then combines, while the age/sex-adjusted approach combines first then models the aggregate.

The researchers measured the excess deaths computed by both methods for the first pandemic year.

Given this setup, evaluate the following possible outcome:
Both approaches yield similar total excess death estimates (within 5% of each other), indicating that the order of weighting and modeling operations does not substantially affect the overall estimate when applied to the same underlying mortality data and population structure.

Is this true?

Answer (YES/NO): YES